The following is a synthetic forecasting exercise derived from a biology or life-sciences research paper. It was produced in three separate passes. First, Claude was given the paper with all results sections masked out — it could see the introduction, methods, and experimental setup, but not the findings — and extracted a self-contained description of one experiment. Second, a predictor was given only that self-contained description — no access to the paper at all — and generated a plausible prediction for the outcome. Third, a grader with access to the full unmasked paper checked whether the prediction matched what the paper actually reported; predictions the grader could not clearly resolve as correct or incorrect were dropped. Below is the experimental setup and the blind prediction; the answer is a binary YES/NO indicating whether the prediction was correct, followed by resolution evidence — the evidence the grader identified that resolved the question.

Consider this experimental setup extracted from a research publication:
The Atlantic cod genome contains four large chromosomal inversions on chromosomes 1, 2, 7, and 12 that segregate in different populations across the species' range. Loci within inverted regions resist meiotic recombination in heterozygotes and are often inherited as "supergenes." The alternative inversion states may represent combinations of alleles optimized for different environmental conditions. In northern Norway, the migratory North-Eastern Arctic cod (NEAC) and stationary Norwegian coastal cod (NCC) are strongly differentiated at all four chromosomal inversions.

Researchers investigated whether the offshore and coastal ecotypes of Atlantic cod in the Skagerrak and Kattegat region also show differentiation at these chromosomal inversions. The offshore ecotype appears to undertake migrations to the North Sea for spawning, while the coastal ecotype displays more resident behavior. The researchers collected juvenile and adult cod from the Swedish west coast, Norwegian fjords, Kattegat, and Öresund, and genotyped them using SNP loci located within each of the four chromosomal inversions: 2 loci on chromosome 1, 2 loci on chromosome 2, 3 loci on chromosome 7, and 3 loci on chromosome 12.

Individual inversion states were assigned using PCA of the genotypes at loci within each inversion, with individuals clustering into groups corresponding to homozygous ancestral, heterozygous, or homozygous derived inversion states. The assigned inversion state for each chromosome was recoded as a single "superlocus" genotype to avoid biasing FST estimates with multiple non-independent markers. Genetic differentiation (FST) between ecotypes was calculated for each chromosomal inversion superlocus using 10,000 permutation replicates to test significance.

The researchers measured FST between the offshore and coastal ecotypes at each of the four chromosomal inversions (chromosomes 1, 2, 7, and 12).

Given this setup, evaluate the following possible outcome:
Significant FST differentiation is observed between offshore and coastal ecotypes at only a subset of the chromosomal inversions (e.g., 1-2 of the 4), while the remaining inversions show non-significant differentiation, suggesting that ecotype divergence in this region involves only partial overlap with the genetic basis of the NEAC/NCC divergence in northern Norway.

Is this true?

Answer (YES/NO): NO